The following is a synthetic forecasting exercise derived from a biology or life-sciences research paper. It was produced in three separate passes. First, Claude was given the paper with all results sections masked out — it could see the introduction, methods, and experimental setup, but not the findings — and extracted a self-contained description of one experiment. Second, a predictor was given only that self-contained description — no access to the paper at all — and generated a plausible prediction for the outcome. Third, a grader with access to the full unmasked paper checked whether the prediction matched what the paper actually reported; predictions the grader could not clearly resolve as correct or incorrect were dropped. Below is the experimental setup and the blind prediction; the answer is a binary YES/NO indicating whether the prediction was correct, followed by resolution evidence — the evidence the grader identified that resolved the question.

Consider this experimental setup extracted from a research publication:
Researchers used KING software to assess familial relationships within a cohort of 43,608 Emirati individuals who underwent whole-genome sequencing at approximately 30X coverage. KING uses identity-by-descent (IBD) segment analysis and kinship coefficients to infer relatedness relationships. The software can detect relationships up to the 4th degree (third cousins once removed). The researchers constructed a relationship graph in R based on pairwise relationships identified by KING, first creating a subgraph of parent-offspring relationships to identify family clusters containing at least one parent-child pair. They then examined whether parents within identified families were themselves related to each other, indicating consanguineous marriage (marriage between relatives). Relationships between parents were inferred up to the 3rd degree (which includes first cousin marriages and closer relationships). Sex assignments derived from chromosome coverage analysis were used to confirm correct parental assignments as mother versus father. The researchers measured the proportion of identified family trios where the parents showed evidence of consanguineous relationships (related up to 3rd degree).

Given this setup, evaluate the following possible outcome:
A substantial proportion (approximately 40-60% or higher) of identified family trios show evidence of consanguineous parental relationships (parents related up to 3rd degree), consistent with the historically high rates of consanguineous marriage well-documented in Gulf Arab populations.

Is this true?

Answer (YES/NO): YES